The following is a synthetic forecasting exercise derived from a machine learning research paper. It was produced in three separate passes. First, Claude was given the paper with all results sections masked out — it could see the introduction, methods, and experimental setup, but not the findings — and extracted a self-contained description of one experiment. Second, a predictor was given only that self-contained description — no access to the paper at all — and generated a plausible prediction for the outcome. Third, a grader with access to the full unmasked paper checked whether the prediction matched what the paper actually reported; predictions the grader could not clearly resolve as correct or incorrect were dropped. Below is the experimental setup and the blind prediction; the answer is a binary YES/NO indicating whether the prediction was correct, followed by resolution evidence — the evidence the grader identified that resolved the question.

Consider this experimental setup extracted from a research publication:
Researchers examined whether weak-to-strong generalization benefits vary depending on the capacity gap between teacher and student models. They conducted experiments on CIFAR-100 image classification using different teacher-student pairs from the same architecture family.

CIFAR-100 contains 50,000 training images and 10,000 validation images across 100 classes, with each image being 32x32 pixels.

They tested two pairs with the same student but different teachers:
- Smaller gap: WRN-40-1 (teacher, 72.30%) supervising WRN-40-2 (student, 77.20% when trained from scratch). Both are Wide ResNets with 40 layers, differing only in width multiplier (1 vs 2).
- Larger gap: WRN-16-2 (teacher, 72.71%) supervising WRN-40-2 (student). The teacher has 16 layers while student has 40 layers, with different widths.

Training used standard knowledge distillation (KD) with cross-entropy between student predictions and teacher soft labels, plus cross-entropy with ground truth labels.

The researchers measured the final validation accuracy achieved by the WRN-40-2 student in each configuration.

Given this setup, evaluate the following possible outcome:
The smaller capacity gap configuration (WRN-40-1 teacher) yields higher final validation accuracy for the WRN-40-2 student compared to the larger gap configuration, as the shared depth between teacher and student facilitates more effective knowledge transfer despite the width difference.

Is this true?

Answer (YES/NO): NO